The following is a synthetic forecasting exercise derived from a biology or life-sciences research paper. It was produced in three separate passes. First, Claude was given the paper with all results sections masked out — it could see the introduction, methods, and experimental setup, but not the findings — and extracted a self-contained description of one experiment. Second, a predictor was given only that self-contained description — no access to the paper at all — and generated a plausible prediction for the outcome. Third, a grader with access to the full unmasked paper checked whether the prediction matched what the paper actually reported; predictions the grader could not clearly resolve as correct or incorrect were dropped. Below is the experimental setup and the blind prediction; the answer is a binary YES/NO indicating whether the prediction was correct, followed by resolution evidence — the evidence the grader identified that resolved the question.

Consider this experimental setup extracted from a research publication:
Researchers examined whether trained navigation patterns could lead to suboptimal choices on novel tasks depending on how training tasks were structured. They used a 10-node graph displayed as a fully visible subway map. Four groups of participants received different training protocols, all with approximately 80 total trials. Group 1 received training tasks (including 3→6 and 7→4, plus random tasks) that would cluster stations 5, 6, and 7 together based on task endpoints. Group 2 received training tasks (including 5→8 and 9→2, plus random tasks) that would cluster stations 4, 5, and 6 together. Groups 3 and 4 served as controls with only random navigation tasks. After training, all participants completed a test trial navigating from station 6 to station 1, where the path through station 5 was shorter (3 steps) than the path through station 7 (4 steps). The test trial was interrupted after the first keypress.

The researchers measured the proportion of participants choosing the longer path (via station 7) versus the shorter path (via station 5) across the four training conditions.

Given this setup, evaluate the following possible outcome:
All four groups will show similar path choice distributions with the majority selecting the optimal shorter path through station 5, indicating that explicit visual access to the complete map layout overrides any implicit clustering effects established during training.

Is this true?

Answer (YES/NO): NO